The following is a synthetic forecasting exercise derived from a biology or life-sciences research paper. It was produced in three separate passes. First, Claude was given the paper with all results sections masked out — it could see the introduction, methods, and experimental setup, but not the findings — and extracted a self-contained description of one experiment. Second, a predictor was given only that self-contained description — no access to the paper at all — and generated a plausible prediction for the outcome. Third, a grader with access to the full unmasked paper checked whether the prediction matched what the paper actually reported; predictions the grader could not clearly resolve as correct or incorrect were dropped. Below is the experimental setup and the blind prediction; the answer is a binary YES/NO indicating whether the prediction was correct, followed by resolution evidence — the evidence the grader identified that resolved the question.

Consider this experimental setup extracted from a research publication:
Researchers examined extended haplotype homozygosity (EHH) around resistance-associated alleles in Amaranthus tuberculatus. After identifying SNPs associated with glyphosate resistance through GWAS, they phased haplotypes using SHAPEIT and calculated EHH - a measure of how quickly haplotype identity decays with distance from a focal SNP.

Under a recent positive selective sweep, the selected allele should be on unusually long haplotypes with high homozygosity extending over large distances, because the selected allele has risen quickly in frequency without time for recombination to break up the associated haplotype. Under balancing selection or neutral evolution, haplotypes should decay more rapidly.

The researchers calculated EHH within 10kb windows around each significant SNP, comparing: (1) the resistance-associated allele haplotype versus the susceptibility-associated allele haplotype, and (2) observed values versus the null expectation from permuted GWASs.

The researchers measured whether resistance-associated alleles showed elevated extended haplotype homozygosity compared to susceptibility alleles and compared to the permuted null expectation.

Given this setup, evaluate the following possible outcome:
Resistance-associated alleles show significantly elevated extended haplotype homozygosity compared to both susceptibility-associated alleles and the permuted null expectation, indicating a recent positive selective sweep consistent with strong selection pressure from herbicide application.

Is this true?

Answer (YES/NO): NO